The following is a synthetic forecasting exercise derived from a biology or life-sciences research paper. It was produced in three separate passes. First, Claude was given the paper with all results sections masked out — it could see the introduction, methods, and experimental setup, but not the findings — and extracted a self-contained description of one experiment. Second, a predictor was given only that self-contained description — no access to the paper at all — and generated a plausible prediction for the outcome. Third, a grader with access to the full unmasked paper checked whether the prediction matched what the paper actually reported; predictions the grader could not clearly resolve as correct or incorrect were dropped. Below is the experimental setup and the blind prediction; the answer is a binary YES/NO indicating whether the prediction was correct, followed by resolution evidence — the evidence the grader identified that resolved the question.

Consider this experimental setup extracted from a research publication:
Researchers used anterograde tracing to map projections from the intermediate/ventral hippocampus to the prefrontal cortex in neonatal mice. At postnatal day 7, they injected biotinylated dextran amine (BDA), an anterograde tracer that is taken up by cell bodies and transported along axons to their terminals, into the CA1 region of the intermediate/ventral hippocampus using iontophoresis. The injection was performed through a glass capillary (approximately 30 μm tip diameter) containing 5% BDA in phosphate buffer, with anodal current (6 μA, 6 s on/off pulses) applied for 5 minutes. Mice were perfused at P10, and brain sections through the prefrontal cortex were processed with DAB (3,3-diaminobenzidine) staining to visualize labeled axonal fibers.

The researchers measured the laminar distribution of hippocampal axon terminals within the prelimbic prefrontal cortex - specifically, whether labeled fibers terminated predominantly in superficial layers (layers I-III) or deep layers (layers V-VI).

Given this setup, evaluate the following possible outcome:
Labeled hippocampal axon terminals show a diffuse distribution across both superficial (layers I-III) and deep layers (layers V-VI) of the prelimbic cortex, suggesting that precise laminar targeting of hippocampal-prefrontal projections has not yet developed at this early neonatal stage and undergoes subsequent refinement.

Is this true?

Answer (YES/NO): NO